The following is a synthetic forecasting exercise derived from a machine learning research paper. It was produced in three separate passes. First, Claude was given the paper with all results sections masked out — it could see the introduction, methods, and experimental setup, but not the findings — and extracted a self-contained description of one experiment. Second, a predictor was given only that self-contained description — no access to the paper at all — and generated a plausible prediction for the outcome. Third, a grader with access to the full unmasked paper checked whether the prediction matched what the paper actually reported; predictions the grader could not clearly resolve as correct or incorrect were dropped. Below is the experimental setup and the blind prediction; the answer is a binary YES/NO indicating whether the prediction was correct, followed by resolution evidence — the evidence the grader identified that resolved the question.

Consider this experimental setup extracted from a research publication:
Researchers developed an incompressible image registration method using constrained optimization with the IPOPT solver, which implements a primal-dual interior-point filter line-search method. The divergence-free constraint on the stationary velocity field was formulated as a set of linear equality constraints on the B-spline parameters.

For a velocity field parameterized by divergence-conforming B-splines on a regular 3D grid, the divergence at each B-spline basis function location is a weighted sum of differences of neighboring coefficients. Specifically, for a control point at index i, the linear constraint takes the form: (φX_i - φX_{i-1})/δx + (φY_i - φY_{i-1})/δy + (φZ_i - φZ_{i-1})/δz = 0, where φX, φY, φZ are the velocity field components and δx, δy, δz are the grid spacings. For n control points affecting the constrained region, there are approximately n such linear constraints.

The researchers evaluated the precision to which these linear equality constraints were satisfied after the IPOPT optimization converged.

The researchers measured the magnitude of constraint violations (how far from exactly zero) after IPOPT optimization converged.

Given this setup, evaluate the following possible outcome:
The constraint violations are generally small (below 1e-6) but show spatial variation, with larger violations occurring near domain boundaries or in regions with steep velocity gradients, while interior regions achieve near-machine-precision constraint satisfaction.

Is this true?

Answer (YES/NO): NO